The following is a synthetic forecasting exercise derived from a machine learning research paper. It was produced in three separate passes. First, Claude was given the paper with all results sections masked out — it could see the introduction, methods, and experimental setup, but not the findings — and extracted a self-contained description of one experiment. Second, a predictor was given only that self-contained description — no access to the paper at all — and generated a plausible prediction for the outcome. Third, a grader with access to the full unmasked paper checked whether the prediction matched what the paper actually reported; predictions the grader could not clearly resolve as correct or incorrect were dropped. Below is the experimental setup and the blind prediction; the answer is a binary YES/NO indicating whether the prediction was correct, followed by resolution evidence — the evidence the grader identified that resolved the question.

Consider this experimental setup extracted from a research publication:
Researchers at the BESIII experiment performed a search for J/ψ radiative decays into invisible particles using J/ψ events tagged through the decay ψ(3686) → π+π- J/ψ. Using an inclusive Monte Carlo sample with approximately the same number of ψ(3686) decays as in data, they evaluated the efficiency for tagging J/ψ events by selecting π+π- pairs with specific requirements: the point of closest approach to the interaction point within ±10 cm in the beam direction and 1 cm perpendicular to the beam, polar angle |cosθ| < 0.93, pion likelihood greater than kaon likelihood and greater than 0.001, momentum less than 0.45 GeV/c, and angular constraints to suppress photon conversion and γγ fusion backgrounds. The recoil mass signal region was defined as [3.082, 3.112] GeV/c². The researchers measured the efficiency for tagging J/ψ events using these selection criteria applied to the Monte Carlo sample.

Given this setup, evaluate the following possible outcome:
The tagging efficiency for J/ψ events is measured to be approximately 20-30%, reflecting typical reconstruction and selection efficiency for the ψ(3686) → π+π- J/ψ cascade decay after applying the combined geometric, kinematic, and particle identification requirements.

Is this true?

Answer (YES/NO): NO